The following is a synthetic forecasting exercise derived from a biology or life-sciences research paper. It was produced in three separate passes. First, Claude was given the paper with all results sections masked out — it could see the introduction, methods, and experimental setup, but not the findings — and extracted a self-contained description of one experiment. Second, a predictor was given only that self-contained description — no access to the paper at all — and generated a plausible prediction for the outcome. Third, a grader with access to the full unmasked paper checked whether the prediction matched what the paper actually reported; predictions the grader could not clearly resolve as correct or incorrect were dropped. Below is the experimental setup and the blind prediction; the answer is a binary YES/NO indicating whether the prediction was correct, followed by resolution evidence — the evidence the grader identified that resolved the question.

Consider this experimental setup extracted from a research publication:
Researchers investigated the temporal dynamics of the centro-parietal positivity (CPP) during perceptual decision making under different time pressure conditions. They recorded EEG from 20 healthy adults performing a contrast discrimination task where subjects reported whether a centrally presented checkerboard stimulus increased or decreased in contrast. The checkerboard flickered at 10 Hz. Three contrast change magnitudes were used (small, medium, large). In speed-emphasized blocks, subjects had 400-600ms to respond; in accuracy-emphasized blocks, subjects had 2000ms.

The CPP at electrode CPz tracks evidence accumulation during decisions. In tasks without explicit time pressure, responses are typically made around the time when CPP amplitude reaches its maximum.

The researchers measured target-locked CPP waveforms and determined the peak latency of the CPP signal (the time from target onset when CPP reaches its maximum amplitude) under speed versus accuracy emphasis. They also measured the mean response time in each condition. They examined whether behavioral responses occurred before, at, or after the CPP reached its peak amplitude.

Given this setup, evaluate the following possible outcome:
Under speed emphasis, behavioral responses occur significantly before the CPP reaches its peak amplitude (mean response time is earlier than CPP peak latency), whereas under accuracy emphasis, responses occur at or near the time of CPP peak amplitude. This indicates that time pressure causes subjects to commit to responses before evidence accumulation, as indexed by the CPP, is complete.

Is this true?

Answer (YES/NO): YES